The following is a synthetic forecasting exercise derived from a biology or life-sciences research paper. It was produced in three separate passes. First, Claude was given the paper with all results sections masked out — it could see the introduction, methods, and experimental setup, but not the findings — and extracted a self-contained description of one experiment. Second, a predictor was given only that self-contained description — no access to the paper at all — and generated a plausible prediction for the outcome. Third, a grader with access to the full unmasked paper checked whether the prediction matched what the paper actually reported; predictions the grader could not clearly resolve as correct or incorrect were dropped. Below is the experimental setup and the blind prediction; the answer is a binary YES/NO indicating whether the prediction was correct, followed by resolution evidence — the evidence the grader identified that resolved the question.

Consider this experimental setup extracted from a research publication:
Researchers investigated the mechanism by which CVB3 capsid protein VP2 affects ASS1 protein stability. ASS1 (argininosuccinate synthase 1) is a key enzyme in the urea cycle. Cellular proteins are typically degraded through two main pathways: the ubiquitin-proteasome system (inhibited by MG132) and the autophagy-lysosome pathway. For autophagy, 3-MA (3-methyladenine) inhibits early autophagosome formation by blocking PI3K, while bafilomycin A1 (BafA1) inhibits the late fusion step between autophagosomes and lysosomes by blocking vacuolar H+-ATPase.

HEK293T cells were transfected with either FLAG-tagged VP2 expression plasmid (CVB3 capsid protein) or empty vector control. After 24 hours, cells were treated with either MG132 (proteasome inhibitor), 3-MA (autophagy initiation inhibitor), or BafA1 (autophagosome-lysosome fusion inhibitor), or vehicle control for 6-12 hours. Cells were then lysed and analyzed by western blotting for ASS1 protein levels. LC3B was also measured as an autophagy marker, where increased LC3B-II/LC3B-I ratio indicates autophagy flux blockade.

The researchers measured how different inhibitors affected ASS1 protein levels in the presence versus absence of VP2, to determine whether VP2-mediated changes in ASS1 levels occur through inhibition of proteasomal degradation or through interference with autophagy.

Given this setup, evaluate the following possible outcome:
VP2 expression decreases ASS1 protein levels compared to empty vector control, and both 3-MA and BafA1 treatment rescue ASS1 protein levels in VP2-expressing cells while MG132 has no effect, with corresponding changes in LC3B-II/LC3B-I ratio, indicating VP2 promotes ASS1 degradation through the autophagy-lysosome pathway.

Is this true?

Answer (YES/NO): NO